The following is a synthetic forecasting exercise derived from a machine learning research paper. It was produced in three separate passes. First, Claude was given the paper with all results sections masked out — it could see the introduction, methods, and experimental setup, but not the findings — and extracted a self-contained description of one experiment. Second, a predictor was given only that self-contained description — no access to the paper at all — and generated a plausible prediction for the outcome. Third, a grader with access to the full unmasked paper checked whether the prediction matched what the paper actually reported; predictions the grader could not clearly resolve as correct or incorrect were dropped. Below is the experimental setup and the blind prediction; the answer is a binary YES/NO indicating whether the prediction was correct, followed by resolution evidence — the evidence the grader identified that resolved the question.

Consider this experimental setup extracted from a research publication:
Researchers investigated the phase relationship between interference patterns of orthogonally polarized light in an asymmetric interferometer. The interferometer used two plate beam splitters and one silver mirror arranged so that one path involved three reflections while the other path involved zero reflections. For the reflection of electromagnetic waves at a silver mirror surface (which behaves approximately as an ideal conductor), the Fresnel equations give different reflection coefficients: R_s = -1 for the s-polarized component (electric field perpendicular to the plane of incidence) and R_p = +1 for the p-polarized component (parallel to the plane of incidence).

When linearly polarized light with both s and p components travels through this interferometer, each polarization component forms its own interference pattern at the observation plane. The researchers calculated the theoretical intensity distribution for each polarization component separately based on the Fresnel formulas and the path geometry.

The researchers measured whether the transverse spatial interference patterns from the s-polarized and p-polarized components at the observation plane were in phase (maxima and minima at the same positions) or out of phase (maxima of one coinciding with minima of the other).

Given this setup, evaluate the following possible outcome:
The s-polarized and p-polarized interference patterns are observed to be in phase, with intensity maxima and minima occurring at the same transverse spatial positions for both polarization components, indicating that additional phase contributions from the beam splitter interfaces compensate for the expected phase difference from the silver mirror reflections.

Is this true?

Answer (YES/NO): NO